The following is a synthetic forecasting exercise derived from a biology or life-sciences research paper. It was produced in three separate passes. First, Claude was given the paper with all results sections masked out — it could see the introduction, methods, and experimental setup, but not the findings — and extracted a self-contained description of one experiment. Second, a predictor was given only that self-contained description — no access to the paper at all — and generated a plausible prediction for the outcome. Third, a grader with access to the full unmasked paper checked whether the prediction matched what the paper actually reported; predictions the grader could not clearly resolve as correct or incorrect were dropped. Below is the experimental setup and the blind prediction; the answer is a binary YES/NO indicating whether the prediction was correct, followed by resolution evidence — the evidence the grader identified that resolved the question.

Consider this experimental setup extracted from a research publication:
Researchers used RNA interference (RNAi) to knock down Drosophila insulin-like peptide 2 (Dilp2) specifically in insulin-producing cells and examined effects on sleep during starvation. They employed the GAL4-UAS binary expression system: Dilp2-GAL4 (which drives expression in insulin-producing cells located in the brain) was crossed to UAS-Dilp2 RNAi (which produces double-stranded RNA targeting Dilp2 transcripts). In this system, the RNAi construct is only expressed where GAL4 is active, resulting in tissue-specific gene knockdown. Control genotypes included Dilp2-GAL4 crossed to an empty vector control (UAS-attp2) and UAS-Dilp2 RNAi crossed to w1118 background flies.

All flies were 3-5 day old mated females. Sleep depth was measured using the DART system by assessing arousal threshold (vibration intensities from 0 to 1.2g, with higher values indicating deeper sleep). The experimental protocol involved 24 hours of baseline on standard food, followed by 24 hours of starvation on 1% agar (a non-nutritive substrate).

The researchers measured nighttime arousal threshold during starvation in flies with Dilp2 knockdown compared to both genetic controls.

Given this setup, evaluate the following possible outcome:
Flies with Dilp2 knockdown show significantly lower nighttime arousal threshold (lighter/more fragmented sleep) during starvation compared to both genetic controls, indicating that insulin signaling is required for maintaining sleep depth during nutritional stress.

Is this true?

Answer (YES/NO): YES